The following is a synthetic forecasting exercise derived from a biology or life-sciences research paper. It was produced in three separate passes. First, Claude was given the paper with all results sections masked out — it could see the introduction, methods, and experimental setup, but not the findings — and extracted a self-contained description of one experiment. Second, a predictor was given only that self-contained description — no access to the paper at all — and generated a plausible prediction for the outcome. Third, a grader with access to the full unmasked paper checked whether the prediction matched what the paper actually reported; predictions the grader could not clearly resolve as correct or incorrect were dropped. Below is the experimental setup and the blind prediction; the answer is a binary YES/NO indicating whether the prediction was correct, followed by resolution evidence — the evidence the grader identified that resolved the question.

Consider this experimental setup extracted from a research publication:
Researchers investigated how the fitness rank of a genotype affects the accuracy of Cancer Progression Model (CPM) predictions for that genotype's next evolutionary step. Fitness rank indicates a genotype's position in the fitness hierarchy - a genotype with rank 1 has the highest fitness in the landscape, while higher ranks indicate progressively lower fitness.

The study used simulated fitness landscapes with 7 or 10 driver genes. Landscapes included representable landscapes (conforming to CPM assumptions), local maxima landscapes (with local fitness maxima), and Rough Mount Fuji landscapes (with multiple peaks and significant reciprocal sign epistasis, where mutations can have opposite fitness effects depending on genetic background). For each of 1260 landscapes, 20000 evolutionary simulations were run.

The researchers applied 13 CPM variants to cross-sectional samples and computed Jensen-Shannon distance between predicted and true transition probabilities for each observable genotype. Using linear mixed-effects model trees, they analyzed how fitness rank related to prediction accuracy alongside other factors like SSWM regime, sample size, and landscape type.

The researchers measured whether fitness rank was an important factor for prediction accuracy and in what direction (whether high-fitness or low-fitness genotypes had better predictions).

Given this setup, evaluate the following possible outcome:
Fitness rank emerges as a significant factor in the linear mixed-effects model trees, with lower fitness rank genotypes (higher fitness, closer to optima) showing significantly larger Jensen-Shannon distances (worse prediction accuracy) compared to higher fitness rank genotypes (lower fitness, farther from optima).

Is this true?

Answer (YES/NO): NO